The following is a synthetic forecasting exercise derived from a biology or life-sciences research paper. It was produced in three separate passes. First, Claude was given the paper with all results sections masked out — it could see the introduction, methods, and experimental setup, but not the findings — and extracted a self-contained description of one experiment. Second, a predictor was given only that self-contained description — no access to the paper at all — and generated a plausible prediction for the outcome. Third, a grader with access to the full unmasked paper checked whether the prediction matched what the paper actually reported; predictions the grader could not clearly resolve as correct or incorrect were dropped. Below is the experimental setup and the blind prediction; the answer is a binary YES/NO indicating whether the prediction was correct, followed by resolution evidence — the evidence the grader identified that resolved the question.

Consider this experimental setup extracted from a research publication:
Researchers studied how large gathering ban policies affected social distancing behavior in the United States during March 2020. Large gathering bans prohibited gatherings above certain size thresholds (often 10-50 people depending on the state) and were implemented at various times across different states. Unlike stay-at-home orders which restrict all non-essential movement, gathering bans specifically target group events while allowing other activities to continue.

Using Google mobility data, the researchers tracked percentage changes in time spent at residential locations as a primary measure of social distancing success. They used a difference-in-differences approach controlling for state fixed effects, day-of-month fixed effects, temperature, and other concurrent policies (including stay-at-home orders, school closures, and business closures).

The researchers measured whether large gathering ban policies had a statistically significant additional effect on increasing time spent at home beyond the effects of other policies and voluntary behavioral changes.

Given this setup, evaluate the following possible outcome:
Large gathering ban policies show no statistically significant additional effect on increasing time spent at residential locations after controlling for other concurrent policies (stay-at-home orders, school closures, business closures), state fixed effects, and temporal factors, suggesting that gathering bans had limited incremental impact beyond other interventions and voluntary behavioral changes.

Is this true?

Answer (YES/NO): YES